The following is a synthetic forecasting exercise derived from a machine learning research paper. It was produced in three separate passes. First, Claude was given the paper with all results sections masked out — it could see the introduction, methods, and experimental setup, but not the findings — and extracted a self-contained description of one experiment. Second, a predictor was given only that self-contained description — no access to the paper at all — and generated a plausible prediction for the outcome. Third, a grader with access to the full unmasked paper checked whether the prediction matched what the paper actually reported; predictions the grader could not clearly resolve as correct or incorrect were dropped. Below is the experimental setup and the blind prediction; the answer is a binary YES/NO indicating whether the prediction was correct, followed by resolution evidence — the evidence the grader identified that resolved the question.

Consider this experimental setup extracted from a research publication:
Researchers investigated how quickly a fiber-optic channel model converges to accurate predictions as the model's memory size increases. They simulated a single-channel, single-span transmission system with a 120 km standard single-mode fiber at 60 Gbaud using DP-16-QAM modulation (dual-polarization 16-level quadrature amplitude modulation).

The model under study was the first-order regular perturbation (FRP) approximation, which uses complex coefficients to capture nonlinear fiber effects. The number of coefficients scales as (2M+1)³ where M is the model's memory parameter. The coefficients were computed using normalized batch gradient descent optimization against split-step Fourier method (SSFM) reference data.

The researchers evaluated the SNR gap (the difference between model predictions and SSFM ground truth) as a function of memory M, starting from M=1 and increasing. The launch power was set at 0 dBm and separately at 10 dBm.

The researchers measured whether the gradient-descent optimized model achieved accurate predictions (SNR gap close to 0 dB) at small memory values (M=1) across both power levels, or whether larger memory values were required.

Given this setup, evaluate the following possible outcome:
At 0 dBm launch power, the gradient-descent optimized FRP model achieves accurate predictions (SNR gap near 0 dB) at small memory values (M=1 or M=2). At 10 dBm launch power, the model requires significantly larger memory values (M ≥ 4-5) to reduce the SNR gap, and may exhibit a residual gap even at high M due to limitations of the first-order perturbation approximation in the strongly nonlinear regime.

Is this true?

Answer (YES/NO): NO